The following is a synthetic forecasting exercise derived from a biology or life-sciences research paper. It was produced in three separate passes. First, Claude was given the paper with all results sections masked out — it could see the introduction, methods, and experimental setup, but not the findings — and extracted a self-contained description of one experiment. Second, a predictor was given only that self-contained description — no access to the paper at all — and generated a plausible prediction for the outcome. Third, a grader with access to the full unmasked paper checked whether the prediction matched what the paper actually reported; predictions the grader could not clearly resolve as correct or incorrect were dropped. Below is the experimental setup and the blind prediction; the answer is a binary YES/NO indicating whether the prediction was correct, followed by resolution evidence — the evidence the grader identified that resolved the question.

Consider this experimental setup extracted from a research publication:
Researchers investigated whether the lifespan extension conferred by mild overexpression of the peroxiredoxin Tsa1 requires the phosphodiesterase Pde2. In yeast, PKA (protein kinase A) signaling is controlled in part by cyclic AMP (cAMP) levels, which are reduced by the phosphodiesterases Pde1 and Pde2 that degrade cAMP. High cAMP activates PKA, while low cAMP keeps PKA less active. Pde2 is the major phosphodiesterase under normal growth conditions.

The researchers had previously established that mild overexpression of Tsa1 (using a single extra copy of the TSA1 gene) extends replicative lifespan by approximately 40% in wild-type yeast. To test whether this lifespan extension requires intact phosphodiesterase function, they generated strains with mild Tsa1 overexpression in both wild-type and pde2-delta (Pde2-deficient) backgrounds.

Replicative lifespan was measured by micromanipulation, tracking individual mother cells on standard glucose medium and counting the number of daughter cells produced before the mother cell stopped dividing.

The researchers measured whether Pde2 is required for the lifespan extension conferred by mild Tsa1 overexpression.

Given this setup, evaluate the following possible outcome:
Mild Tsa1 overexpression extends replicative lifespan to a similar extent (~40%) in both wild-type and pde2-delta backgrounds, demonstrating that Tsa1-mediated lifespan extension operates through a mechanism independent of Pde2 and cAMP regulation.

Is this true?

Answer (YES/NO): NO